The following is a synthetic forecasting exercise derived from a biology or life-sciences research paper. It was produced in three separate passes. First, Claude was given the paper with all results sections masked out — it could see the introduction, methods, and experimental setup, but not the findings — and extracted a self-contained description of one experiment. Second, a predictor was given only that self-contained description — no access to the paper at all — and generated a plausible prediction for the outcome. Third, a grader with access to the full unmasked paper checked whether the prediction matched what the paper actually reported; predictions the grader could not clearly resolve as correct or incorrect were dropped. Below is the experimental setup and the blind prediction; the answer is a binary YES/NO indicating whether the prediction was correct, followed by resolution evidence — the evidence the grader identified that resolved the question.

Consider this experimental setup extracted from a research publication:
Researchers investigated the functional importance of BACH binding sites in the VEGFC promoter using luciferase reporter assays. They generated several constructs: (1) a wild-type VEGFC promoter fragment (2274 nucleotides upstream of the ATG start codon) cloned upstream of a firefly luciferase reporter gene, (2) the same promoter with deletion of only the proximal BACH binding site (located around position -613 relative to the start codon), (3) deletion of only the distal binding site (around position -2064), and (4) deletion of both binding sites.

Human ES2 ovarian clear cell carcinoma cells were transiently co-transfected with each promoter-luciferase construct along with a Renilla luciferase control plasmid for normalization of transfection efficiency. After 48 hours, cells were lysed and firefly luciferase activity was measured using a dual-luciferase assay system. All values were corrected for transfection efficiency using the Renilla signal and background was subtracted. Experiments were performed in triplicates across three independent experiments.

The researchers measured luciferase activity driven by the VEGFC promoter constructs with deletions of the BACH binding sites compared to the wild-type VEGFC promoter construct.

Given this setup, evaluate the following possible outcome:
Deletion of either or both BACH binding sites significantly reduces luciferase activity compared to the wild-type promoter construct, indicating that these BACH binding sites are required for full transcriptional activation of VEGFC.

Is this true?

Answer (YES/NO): NO